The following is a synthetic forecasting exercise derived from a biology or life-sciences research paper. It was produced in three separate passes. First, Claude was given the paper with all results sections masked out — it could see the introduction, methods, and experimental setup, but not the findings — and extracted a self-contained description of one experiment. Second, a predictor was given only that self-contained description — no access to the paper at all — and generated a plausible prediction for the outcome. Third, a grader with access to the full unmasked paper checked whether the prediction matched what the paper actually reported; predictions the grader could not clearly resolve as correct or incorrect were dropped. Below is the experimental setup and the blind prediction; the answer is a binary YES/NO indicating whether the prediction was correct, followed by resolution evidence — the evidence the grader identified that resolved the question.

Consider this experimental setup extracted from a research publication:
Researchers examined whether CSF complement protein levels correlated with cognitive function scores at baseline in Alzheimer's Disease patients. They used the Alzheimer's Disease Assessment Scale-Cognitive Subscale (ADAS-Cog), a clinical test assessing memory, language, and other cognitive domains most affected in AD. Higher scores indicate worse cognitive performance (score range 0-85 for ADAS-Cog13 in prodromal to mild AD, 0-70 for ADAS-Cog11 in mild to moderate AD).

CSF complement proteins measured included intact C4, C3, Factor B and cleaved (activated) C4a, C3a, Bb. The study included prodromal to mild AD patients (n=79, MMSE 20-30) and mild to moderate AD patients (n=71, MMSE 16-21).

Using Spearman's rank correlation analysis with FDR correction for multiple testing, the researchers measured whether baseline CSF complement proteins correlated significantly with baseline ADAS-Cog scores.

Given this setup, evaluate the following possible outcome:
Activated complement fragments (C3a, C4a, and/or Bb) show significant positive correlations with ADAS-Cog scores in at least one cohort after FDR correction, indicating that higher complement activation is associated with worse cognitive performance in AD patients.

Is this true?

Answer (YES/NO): NO